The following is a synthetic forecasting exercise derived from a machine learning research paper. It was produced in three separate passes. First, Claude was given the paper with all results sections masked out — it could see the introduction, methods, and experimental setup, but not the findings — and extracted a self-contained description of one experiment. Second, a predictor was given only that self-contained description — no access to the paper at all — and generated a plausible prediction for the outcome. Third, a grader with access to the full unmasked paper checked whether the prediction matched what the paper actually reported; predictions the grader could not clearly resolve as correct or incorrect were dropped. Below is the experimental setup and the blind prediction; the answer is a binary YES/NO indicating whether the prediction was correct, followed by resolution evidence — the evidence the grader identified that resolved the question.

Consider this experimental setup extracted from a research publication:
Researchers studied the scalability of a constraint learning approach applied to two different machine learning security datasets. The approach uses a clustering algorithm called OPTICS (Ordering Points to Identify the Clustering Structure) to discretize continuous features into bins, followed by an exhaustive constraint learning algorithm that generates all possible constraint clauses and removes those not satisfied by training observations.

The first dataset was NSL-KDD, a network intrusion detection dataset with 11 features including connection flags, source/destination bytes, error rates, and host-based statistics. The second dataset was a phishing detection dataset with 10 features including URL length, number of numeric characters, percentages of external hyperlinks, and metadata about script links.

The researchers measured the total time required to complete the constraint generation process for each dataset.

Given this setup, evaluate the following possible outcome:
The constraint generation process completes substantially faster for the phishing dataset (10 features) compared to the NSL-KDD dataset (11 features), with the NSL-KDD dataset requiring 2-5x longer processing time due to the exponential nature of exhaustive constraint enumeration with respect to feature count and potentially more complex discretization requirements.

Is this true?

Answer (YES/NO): YES